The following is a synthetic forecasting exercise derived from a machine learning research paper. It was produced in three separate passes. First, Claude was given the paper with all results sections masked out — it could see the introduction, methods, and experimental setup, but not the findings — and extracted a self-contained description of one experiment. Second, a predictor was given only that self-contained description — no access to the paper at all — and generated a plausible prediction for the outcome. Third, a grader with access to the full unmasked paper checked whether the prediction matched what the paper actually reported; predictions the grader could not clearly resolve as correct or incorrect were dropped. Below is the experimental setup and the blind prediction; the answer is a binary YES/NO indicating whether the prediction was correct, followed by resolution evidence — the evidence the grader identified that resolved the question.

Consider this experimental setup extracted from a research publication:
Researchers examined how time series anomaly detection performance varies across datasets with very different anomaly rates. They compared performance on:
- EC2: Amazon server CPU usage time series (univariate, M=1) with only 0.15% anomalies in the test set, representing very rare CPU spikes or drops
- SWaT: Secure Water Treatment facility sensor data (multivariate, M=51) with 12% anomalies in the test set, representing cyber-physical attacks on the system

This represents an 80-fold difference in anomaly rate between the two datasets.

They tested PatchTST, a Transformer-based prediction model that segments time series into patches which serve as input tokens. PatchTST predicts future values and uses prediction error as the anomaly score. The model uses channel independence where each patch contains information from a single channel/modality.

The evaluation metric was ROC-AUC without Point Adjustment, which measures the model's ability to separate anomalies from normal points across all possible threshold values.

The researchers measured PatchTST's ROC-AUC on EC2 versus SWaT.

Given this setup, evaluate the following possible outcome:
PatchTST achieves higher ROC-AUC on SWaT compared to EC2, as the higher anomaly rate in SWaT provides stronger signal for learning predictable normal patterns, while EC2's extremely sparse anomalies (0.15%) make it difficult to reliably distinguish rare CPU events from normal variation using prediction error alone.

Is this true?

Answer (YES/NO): NO